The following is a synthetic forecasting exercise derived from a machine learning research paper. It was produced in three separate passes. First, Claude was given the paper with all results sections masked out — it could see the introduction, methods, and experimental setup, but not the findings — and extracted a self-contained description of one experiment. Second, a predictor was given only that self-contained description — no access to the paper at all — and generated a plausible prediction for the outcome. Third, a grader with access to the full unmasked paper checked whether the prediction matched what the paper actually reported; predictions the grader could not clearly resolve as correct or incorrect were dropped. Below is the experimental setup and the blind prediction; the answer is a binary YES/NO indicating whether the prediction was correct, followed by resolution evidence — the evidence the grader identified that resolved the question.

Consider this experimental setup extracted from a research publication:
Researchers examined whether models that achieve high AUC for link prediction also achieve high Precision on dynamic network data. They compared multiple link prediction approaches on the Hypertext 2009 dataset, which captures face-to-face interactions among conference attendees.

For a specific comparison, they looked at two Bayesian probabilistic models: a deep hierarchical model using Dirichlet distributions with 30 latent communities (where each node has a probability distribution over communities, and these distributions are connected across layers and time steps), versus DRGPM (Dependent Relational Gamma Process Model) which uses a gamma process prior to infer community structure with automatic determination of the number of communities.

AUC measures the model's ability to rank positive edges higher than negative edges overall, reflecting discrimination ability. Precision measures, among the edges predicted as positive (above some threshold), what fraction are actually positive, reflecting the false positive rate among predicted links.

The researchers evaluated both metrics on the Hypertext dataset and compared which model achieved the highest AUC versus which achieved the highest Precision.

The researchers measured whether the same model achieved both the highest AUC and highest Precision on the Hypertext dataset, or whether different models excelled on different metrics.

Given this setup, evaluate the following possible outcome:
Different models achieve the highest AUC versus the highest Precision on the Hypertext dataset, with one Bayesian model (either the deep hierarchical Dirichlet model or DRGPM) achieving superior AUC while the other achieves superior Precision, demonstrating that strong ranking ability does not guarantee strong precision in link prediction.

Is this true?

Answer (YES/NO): YES